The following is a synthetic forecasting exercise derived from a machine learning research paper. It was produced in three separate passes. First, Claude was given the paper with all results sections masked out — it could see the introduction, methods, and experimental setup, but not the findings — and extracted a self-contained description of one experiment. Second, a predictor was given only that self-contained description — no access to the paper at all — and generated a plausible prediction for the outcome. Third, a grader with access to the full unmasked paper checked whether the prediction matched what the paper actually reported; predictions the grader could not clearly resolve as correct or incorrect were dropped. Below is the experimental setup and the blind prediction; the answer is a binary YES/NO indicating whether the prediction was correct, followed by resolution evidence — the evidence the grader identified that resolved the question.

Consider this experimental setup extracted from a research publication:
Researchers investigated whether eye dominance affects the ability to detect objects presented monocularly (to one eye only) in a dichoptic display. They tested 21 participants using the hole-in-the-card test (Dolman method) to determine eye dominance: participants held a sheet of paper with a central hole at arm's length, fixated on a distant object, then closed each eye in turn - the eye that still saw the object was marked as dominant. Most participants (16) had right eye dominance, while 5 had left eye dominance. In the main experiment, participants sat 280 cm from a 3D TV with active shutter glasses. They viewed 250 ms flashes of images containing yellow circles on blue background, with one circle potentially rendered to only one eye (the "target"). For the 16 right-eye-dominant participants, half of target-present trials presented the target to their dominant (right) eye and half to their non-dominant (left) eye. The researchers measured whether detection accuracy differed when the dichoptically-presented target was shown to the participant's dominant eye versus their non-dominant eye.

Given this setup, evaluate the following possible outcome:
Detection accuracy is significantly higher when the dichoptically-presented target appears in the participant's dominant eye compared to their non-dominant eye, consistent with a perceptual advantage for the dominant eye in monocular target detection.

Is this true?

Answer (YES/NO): NO